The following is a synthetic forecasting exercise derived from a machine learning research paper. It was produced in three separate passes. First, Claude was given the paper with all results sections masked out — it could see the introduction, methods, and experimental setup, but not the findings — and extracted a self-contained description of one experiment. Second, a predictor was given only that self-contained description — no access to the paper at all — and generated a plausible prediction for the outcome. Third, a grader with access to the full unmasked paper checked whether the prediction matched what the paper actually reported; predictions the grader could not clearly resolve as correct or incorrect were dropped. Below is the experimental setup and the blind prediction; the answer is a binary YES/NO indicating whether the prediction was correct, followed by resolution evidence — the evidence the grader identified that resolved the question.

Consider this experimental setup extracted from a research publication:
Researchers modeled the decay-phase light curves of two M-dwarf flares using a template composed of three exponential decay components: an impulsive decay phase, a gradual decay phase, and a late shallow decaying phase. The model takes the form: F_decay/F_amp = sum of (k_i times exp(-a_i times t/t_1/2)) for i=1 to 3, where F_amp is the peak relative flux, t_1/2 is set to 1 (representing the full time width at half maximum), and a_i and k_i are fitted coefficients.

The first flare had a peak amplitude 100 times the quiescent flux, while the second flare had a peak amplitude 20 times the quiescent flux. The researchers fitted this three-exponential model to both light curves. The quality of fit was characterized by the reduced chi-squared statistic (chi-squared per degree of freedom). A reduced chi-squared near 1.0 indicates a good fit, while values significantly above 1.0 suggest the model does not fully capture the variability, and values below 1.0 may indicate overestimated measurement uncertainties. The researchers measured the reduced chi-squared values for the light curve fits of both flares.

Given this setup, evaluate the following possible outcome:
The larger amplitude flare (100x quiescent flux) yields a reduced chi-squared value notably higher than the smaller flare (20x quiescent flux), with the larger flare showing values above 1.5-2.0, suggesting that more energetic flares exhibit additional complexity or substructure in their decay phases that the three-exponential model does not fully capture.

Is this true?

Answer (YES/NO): NO